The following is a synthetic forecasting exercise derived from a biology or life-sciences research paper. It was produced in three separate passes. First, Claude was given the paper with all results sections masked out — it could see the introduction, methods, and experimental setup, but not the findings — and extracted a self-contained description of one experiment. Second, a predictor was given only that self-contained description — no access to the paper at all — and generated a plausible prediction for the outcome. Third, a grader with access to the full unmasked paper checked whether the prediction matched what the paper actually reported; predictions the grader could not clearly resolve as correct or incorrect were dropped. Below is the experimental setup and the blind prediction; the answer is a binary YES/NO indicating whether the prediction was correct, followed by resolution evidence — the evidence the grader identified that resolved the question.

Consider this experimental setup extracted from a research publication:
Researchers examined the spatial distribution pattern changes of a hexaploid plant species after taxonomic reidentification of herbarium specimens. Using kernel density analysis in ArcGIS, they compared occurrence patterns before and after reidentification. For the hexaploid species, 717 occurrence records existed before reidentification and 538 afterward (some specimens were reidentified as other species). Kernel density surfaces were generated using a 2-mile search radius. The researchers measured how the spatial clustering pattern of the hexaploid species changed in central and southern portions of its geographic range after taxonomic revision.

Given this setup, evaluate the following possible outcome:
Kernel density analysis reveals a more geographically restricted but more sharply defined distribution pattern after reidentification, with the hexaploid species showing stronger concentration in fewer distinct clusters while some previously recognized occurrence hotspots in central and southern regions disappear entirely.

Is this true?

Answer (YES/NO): NO